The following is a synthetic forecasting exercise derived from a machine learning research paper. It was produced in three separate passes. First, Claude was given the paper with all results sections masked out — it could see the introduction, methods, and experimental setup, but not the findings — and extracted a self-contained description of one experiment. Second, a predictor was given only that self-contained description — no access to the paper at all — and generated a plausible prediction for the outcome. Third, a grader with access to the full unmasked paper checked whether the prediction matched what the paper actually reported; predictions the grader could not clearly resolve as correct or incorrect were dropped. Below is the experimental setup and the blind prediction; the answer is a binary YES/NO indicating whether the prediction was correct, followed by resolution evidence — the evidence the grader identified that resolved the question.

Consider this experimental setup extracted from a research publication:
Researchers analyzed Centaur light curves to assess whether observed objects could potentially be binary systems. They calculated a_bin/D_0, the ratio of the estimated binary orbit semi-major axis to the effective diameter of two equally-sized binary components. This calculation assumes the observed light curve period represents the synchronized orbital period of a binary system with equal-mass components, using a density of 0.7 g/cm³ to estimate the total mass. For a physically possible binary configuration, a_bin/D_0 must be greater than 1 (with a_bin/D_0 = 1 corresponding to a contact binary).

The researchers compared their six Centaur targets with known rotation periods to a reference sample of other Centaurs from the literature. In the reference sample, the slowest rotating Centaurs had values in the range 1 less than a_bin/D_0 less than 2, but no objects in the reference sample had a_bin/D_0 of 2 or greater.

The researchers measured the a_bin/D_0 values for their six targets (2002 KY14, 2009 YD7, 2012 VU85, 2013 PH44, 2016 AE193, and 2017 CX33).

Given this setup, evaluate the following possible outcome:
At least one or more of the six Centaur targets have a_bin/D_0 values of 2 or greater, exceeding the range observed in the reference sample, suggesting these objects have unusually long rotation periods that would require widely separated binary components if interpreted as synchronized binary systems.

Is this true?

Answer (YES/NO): YES